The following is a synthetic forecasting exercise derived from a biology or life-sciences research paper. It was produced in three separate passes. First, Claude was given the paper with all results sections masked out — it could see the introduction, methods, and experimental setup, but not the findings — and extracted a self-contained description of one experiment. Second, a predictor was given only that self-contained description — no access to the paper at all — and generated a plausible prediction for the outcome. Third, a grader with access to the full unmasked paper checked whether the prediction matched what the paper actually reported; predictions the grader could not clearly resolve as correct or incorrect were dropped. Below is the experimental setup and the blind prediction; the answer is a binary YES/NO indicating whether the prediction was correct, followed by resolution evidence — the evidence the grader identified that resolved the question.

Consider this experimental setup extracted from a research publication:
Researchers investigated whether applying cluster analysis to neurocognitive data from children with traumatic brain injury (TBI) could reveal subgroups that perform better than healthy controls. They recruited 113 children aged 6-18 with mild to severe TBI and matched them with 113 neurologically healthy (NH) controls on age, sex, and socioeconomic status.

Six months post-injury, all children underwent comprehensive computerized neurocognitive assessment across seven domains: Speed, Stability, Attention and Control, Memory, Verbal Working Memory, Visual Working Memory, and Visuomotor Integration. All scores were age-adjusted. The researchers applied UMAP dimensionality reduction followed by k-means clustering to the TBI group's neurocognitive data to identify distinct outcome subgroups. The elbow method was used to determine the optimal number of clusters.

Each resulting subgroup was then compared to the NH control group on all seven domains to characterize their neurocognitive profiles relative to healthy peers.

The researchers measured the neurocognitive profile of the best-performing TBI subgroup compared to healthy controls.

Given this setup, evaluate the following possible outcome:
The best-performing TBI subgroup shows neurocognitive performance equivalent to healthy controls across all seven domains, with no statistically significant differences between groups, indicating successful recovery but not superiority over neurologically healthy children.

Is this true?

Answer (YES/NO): NO